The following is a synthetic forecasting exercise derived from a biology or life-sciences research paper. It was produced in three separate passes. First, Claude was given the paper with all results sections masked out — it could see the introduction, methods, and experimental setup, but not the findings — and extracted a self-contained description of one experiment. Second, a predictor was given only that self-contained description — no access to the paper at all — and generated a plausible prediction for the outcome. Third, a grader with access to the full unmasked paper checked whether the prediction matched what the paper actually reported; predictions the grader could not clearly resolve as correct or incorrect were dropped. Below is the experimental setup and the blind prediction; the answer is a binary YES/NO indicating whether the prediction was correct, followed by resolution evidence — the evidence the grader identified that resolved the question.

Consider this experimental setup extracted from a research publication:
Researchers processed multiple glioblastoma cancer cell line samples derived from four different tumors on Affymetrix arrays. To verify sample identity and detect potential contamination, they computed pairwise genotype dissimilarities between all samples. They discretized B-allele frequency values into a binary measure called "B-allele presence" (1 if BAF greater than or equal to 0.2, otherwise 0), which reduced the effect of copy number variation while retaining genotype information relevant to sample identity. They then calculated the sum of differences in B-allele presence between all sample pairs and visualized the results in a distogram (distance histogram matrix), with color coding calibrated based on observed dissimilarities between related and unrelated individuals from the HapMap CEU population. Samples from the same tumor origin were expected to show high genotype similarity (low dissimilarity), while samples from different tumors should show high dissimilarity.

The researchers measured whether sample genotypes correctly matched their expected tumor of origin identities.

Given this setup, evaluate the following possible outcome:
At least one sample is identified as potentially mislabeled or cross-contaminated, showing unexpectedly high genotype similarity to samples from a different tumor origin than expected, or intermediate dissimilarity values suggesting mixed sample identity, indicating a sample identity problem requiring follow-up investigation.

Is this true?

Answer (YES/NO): YES